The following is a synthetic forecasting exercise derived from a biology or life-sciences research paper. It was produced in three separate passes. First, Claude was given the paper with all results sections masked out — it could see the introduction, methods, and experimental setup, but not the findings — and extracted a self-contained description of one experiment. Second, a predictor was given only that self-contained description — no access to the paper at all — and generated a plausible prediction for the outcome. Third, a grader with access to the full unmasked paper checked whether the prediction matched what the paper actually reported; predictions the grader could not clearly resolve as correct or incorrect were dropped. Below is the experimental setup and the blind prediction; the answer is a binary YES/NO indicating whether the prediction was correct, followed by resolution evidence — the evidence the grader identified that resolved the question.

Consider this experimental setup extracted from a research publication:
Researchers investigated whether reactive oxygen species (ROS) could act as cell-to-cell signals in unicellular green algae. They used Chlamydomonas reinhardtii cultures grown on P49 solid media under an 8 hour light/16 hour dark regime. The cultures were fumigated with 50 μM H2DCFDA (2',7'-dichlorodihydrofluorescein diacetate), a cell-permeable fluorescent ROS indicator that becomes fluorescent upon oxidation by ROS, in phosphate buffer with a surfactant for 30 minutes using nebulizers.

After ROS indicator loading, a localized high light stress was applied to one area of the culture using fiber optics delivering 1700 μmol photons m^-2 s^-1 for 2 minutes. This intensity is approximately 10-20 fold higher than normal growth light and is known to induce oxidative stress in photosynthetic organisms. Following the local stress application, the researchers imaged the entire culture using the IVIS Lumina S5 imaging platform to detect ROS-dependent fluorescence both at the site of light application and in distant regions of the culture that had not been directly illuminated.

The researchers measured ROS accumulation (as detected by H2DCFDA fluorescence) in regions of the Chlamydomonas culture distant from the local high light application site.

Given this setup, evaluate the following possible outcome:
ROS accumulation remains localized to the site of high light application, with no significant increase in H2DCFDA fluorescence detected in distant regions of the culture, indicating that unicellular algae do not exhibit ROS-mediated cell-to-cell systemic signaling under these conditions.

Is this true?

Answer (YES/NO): NO